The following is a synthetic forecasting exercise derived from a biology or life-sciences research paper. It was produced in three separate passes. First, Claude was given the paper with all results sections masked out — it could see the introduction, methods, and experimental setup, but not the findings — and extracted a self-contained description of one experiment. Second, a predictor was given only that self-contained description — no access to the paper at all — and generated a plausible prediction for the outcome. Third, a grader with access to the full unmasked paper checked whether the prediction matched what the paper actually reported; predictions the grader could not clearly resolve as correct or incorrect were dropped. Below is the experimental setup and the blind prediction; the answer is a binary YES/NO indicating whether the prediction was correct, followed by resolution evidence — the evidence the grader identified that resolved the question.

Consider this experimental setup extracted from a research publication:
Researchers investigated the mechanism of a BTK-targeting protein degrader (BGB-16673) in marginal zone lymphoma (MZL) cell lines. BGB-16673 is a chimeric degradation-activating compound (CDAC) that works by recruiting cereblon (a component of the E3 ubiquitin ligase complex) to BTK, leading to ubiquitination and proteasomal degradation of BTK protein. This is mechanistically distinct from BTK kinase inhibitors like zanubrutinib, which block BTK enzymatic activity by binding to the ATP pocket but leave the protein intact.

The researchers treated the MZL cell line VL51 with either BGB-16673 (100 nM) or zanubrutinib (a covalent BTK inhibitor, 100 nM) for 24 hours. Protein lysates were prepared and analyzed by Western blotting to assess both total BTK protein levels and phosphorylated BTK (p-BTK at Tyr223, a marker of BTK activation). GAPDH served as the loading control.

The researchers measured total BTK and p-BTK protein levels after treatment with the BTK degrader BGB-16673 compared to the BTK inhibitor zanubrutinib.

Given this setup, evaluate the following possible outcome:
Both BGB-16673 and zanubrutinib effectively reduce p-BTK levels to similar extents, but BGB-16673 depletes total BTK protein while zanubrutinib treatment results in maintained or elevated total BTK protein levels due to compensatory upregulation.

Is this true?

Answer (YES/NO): NO